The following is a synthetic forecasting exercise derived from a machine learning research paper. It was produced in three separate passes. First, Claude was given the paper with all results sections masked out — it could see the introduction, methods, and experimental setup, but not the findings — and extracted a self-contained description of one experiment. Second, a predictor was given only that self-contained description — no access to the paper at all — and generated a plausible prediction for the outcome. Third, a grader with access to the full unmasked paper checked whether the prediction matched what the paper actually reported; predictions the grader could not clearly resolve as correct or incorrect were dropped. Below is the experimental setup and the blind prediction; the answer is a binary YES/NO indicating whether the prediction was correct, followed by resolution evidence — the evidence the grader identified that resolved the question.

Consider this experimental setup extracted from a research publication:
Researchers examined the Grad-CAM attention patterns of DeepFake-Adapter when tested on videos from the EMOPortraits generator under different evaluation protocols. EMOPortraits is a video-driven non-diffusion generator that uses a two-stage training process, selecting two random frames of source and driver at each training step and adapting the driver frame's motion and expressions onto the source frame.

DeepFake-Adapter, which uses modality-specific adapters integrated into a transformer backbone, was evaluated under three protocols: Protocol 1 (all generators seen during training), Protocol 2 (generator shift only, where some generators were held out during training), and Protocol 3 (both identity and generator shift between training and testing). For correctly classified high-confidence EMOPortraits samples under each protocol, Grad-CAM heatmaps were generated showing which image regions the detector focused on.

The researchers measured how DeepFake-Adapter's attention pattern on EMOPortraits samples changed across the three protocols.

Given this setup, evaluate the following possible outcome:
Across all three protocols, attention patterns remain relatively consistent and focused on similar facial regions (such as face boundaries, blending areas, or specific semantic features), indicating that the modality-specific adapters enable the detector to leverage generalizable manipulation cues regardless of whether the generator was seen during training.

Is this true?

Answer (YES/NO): NO